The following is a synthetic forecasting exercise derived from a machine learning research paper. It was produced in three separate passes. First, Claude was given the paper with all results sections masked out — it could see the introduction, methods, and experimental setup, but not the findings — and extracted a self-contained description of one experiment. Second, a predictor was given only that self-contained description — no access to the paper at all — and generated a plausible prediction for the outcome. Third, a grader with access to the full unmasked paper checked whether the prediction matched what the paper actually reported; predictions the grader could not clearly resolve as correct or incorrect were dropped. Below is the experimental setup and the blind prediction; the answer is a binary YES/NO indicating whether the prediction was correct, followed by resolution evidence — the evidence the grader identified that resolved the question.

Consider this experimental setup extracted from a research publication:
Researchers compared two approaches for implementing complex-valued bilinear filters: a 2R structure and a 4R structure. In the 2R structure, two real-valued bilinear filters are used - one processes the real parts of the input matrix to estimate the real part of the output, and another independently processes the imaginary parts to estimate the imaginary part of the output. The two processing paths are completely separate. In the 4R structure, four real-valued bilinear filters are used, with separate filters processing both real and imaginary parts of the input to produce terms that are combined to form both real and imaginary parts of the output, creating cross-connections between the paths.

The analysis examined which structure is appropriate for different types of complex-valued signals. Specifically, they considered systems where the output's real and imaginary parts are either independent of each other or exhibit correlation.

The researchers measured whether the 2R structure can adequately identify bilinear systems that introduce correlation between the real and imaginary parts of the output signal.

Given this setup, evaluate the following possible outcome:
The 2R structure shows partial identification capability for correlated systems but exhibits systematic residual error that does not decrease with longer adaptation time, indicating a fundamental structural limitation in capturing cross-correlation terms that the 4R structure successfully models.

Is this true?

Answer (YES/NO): NO